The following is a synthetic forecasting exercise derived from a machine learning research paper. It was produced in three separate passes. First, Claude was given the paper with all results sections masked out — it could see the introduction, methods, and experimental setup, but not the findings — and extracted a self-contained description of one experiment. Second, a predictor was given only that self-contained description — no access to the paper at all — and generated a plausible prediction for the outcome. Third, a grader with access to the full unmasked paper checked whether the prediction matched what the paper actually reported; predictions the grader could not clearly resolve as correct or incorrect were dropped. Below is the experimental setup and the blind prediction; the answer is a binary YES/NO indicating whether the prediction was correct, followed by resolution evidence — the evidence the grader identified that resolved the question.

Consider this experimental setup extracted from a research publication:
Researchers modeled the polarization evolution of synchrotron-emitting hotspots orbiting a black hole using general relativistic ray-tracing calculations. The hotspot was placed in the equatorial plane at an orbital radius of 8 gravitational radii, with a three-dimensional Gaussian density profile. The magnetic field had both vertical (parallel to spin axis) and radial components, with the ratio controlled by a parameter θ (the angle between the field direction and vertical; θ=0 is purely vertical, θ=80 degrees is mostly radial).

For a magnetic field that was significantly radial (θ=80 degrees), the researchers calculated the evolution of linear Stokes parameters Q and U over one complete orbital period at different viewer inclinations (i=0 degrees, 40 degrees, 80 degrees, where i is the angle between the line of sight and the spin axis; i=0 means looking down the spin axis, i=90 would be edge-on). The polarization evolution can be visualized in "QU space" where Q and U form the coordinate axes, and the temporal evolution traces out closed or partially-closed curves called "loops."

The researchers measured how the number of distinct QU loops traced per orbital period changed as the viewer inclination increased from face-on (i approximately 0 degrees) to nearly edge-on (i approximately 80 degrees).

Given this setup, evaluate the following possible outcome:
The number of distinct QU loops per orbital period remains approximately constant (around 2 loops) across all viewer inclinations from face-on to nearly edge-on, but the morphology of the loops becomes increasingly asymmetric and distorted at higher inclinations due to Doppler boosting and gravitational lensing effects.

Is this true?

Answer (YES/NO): NO